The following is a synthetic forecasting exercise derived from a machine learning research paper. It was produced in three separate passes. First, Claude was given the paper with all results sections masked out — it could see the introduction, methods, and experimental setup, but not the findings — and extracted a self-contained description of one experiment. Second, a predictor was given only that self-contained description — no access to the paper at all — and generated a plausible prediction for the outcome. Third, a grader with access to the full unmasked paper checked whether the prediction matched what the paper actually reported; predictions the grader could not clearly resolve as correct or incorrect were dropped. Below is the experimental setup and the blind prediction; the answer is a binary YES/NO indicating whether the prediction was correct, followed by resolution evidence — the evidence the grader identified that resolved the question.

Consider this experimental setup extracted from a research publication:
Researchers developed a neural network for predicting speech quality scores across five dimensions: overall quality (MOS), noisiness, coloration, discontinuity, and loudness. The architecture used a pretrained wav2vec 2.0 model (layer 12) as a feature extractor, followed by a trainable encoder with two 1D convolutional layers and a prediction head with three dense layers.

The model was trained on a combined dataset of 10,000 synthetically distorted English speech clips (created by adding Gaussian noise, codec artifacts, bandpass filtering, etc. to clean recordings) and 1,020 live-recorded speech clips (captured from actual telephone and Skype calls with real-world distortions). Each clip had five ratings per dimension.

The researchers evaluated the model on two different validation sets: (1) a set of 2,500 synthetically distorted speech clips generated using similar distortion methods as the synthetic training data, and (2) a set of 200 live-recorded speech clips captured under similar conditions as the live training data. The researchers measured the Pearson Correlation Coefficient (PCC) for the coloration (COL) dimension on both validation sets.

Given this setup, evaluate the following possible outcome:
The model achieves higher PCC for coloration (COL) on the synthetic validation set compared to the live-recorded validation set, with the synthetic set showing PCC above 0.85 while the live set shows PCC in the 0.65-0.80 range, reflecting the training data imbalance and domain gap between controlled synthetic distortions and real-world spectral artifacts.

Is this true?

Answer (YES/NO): NO